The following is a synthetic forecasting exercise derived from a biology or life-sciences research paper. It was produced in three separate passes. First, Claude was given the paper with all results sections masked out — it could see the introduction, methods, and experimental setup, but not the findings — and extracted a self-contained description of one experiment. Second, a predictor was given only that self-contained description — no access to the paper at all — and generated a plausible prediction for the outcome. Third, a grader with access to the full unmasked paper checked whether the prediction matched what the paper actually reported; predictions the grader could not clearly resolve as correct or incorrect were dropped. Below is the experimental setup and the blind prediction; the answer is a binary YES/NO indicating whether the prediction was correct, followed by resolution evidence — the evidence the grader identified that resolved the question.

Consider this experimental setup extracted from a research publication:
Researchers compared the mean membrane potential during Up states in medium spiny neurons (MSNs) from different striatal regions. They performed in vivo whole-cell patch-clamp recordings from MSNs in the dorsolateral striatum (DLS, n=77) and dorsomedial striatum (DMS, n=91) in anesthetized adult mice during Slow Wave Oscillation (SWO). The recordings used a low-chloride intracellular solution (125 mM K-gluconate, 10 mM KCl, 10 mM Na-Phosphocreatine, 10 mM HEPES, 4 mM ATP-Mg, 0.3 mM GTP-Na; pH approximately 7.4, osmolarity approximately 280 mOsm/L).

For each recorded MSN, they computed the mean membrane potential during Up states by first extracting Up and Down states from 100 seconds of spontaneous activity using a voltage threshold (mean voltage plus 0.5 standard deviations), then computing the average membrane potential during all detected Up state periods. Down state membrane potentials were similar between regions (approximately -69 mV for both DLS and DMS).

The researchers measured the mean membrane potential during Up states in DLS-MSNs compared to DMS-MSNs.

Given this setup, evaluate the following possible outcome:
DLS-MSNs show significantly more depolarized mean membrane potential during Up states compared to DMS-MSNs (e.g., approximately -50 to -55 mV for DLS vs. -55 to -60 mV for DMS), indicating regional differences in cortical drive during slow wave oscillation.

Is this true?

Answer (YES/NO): NO